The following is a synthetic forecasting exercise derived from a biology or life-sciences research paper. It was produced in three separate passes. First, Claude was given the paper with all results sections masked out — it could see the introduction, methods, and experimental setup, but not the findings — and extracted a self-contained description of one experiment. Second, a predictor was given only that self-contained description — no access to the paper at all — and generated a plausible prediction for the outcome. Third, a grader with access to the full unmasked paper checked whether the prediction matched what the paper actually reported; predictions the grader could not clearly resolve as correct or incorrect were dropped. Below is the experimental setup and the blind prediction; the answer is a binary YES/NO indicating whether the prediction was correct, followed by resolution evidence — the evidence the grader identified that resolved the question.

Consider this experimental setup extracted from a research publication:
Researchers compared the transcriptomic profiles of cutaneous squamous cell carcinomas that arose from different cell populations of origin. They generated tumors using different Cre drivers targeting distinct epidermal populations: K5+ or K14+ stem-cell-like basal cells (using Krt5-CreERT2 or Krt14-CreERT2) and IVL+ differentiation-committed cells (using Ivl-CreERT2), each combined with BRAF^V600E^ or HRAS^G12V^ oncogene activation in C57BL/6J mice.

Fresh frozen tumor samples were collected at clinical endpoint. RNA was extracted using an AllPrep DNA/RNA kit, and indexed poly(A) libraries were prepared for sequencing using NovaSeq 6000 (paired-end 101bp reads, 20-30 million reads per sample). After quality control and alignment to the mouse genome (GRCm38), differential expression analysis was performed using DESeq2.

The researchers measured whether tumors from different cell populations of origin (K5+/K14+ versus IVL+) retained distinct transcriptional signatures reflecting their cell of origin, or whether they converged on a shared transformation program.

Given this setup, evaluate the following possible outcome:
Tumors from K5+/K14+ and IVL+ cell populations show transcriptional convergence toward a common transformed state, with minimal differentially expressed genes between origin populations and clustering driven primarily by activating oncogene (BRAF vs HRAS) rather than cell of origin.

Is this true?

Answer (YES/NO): NO